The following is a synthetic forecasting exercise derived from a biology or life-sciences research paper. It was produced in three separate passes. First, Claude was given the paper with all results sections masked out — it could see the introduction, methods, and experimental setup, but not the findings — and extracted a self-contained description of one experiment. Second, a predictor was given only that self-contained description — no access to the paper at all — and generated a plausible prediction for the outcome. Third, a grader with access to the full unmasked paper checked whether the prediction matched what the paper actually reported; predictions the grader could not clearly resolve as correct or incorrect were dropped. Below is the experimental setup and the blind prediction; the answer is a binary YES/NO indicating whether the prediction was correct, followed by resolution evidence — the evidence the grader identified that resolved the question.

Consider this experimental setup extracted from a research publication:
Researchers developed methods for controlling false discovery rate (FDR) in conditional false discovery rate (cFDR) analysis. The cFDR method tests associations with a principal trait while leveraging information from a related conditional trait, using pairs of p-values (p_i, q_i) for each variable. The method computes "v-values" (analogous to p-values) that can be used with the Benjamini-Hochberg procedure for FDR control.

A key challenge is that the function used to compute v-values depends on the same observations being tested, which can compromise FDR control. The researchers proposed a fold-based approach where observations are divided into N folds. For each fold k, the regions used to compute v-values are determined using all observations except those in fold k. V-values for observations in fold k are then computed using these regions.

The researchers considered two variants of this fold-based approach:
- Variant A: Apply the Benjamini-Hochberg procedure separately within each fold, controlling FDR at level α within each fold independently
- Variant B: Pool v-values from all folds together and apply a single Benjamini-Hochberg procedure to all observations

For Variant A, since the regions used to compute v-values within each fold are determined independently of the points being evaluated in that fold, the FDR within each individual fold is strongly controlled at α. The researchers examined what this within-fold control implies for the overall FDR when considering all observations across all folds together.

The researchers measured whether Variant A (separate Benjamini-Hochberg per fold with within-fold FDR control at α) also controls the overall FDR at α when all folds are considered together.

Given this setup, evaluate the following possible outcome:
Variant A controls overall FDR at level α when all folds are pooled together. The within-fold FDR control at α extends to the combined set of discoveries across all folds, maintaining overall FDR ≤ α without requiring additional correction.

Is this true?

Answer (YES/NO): NO